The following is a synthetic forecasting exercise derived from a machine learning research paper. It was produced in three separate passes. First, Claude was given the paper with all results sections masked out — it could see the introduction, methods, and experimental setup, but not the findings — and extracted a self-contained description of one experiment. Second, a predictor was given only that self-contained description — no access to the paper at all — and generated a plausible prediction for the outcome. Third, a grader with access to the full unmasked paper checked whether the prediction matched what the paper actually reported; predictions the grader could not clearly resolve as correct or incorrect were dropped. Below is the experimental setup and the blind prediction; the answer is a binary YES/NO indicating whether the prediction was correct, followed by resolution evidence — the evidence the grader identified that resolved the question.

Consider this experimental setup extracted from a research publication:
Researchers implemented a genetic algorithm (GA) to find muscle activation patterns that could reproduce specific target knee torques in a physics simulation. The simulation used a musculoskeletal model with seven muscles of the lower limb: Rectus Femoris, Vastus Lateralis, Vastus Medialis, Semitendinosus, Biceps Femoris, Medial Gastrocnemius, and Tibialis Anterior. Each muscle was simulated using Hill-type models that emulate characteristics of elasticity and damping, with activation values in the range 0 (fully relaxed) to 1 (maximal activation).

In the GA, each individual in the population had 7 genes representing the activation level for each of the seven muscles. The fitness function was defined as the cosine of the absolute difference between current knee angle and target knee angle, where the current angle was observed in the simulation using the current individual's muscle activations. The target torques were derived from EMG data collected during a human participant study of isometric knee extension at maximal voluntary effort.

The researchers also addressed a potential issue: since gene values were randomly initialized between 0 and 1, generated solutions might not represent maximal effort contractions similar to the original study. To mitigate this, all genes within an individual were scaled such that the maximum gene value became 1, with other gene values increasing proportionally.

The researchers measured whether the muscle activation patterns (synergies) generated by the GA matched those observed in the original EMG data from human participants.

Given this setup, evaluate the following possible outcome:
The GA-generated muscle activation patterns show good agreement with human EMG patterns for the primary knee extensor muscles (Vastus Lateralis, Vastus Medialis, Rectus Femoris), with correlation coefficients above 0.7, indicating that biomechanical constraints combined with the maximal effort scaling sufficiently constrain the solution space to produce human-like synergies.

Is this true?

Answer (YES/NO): NO